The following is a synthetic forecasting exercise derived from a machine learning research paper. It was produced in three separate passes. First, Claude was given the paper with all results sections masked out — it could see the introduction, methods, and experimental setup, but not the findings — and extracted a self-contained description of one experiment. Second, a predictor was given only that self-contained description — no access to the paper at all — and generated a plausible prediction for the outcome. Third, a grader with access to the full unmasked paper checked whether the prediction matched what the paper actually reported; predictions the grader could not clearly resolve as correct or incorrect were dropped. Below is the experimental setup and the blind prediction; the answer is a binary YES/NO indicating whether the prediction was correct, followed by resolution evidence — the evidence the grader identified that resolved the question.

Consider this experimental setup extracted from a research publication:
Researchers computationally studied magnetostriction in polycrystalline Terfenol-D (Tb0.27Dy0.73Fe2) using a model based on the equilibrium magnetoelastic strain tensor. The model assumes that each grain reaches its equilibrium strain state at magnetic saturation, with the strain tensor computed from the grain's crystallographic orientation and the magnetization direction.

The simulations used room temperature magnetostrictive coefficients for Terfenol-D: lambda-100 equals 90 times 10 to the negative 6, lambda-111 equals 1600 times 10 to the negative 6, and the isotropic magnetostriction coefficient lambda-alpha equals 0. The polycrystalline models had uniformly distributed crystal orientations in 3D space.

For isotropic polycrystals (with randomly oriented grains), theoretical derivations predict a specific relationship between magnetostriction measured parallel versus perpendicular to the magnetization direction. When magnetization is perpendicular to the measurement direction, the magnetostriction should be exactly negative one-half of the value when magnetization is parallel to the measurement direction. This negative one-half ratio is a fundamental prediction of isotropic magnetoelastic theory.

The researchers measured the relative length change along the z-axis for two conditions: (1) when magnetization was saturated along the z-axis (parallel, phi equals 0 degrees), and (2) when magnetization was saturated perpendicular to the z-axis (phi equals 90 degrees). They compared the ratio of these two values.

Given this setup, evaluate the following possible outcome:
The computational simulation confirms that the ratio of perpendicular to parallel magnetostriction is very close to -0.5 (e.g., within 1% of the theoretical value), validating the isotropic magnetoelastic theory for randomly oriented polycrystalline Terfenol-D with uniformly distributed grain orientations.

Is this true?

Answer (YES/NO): YES